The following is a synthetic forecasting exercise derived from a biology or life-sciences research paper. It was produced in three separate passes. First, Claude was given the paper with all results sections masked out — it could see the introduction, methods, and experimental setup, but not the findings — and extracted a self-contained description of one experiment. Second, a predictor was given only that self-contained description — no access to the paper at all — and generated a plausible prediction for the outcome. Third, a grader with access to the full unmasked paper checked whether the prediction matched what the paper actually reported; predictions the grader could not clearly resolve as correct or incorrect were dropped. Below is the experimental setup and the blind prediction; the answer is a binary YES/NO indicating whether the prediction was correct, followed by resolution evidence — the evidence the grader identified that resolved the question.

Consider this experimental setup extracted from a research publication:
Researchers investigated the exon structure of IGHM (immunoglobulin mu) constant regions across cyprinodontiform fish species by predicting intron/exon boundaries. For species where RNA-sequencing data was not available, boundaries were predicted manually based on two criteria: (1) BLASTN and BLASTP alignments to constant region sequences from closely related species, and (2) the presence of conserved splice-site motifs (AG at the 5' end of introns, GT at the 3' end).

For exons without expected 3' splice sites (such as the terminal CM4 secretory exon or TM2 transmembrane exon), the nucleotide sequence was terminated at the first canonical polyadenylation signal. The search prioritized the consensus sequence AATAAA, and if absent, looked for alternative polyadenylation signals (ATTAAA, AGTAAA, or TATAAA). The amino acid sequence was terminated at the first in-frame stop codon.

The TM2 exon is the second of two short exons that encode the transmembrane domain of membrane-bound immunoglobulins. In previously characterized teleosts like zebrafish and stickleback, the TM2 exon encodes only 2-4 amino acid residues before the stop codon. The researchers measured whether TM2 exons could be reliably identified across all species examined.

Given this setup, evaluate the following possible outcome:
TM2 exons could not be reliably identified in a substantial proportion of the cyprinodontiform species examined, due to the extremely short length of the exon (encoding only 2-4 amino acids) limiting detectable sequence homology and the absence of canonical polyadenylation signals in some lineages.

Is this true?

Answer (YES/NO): NO